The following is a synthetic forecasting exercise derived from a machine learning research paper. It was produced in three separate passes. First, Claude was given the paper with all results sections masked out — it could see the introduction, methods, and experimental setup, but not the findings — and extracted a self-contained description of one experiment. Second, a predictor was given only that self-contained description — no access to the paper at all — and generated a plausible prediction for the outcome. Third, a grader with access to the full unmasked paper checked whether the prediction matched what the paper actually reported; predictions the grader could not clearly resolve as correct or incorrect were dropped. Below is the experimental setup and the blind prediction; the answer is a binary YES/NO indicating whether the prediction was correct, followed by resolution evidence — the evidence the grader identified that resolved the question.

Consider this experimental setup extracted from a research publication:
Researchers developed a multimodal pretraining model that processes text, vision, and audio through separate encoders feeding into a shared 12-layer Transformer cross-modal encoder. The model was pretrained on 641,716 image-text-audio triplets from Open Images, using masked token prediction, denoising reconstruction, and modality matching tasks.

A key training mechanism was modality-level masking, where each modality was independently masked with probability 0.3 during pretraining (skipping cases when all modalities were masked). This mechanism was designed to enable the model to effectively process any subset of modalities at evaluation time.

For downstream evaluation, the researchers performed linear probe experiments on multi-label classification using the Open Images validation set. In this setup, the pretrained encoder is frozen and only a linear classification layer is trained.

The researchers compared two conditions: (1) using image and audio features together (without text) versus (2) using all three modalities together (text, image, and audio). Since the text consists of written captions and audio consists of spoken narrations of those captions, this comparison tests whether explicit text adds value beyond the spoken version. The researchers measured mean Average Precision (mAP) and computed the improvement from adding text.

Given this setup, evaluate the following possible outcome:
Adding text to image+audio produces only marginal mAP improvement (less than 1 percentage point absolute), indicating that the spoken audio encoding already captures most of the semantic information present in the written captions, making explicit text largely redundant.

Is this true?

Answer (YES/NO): NO